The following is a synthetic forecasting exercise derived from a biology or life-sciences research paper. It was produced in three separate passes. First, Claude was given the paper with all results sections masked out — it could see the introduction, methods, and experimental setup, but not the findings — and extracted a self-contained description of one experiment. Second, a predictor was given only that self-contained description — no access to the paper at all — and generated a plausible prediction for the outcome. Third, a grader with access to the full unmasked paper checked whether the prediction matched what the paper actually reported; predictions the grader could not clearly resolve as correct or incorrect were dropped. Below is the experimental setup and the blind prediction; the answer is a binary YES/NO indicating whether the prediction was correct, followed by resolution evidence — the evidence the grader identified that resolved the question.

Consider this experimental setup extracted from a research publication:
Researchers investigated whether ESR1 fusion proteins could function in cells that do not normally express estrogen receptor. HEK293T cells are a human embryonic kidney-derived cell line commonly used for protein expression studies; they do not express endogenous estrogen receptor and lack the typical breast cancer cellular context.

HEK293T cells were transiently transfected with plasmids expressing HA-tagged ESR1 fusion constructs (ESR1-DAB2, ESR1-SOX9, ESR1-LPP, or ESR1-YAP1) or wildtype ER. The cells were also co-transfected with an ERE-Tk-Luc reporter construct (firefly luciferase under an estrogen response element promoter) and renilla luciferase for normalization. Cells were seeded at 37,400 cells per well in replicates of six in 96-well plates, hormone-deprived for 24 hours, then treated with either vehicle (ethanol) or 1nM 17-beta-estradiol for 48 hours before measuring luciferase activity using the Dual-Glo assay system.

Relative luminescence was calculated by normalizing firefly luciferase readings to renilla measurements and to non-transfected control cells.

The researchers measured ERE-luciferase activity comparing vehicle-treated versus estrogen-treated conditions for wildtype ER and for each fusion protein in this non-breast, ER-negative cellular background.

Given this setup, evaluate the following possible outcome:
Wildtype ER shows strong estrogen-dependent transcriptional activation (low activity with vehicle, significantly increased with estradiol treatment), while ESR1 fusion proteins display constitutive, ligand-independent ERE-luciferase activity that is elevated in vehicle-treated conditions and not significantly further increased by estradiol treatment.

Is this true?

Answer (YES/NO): YES